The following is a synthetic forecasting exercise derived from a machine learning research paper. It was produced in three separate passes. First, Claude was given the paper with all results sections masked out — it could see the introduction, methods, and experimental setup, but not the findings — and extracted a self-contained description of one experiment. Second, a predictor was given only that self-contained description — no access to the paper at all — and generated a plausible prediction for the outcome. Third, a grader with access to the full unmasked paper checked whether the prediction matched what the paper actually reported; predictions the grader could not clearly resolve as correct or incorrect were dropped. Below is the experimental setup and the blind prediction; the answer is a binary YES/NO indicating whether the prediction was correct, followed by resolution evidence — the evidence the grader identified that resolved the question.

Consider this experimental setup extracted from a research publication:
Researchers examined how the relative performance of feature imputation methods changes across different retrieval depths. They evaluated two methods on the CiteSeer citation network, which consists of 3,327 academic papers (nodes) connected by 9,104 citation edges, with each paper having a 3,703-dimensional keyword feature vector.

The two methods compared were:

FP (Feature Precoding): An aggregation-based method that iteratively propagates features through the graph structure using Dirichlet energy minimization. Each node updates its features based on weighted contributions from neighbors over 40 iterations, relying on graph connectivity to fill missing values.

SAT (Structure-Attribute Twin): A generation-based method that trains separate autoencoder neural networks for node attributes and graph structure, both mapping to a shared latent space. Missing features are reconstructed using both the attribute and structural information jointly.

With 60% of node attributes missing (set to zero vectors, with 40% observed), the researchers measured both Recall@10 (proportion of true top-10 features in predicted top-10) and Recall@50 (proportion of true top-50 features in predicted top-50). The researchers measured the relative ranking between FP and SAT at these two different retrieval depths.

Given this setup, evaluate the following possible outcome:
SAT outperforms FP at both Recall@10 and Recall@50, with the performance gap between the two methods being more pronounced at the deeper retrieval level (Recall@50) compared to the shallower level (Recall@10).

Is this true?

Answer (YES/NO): NO